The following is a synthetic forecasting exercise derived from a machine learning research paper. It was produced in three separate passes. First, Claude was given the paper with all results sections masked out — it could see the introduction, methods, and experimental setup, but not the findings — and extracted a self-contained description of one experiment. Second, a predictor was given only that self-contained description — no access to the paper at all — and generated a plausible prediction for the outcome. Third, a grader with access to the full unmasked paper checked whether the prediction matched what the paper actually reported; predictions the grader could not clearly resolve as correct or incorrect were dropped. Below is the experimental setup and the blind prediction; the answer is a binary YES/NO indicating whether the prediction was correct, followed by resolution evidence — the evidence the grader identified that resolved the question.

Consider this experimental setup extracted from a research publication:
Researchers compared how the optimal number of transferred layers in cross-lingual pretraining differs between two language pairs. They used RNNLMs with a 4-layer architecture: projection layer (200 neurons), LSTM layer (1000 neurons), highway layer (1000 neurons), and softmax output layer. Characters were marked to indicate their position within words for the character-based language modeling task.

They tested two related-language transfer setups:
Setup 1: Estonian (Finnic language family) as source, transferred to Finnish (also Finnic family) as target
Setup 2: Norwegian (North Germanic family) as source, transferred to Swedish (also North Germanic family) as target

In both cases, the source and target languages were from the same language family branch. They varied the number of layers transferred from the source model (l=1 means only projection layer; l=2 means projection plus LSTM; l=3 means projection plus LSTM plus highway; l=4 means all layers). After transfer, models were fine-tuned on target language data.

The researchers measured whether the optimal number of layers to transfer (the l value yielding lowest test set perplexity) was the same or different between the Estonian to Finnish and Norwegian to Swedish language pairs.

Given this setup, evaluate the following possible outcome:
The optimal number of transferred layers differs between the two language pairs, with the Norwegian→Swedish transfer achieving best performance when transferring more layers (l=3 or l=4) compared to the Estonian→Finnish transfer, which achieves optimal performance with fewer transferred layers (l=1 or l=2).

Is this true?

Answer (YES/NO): YES